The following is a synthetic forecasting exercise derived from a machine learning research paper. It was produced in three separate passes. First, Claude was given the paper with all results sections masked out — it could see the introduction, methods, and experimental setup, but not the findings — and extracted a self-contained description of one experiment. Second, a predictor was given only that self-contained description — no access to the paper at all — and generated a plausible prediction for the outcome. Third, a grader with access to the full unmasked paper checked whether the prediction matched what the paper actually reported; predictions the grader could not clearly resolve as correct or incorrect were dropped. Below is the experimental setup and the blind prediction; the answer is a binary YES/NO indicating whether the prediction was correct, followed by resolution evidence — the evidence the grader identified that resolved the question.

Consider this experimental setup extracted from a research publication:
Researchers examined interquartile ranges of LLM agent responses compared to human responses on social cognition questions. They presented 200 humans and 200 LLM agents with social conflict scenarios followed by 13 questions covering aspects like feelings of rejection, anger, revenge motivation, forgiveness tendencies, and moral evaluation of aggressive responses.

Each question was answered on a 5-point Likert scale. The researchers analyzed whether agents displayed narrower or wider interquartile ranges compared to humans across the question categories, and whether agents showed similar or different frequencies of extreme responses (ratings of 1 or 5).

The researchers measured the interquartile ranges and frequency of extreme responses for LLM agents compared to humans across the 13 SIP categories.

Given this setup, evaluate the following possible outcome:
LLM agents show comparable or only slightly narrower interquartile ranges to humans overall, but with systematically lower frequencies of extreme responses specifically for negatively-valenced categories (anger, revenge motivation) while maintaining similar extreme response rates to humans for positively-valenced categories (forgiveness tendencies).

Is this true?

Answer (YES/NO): NO